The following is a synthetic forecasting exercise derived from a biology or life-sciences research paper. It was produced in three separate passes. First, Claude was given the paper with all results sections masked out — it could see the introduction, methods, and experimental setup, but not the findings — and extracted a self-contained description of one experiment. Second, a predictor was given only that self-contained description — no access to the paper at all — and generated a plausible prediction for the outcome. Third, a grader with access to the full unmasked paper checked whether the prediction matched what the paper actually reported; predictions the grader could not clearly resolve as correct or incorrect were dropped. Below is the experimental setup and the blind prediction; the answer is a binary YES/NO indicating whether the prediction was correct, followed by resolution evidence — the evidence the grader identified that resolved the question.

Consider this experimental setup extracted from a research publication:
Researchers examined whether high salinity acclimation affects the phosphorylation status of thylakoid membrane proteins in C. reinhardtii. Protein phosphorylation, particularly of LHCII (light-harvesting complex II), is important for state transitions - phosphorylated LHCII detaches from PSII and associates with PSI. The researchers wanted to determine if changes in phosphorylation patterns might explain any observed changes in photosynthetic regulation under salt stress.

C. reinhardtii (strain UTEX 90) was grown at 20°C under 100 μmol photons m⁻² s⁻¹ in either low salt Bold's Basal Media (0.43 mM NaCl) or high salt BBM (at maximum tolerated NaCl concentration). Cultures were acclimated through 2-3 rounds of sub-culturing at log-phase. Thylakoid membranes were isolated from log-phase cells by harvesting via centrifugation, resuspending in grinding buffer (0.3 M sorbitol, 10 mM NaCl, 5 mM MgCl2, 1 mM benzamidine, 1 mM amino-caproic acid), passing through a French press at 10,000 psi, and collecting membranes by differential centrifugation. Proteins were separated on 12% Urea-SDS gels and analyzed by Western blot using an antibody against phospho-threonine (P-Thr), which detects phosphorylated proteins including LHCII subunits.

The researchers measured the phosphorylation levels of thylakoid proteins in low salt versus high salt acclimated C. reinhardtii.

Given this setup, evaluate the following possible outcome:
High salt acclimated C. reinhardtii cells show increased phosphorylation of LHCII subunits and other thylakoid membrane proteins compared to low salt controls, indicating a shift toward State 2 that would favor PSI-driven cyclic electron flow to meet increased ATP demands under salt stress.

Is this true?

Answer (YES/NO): NO